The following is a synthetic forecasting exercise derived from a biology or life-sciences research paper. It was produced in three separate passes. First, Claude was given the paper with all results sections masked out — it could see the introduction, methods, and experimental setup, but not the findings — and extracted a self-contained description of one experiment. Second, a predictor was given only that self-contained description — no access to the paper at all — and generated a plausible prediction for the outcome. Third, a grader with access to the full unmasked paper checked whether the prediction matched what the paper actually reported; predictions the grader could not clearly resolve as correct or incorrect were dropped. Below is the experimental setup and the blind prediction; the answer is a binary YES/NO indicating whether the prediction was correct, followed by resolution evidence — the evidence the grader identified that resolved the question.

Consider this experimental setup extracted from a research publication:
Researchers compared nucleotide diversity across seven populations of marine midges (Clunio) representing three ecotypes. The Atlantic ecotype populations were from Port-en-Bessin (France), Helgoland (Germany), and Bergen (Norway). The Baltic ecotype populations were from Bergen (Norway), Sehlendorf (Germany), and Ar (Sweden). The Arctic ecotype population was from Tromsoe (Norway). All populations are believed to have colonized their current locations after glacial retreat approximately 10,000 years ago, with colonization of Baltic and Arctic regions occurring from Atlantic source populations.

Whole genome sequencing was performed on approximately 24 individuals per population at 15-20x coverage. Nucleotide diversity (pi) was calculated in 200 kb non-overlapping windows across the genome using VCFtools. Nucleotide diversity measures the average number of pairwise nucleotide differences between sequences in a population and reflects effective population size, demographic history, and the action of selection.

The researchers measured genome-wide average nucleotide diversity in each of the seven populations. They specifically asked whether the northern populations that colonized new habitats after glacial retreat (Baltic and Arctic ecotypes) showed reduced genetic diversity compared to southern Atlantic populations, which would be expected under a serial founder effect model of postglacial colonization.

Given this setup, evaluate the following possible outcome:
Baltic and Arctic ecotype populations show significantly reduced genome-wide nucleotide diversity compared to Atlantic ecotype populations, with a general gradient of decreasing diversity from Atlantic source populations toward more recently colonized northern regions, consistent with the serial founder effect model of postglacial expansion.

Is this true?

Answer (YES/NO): YES